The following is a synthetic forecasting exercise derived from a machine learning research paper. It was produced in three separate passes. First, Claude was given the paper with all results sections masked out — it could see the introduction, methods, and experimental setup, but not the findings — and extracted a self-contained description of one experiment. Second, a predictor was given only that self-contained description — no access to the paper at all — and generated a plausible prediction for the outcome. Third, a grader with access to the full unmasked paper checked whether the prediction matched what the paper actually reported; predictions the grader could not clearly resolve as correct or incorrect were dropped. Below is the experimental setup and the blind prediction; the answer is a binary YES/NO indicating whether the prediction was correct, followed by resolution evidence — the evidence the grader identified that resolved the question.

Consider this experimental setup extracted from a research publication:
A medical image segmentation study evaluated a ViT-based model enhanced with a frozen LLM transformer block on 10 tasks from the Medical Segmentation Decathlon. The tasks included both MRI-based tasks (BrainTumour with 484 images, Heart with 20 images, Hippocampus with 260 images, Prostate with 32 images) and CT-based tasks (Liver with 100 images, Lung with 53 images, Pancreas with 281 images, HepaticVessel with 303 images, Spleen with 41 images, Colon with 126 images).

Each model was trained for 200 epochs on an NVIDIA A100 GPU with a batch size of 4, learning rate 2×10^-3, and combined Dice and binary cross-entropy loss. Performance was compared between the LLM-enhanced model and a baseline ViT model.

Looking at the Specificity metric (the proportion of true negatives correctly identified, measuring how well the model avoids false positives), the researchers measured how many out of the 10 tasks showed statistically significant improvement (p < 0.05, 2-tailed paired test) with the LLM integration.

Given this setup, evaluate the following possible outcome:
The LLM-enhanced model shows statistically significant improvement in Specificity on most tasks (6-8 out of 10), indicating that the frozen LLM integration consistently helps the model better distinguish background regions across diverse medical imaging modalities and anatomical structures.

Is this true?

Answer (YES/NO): NO